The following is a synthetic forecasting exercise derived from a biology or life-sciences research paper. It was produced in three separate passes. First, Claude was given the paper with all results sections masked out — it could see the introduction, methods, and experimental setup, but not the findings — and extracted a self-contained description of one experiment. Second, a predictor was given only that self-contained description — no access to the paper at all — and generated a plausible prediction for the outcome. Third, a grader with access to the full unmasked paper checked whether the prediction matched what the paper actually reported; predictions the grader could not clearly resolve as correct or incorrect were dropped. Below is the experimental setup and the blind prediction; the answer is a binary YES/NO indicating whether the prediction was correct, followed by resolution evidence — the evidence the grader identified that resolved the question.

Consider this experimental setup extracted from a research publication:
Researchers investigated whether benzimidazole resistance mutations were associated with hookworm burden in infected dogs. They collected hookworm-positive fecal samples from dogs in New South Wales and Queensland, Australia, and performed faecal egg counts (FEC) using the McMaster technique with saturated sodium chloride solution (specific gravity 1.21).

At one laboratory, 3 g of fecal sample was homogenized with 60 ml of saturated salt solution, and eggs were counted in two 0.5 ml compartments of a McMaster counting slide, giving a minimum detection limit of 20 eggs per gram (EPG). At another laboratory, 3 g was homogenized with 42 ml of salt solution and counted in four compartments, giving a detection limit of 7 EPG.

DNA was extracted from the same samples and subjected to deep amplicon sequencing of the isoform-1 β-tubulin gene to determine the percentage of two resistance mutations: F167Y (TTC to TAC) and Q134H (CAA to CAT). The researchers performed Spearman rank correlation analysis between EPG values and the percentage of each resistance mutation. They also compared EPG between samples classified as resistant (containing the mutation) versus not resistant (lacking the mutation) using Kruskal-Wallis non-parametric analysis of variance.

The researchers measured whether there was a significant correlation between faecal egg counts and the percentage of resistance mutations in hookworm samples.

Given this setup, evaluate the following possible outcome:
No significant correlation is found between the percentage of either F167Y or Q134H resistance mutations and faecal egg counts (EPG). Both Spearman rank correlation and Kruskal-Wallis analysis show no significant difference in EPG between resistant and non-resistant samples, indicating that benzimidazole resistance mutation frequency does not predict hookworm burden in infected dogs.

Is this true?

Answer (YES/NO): YES